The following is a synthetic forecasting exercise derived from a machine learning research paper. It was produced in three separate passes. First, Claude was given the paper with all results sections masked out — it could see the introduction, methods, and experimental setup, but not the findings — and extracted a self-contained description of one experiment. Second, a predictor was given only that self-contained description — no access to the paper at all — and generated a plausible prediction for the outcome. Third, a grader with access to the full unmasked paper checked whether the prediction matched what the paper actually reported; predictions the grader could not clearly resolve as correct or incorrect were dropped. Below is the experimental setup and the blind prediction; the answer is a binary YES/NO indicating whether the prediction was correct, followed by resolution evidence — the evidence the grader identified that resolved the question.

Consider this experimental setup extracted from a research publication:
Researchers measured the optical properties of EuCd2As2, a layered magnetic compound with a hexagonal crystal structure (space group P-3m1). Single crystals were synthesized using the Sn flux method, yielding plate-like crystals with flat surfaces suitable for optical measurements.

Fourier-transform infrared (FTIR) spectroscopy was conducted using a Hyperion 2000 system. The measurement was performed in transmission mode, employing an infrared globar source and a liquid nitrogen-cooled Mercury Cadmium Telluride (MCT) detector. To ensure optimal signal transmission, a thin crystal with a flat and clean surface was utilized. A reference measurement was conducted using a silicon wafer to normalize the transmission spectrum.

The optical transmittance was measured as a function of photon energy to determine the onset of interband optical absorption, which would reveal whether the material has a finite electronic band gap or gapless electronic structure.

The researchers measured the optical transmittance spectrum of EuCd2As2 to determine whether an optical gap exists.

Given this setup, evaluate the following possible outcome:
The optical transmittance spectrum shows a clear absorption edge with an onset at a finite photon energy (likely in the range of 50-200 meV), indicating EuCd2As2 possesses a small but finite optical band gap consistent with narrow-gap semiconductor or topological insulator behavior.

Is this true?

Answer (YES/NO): NO